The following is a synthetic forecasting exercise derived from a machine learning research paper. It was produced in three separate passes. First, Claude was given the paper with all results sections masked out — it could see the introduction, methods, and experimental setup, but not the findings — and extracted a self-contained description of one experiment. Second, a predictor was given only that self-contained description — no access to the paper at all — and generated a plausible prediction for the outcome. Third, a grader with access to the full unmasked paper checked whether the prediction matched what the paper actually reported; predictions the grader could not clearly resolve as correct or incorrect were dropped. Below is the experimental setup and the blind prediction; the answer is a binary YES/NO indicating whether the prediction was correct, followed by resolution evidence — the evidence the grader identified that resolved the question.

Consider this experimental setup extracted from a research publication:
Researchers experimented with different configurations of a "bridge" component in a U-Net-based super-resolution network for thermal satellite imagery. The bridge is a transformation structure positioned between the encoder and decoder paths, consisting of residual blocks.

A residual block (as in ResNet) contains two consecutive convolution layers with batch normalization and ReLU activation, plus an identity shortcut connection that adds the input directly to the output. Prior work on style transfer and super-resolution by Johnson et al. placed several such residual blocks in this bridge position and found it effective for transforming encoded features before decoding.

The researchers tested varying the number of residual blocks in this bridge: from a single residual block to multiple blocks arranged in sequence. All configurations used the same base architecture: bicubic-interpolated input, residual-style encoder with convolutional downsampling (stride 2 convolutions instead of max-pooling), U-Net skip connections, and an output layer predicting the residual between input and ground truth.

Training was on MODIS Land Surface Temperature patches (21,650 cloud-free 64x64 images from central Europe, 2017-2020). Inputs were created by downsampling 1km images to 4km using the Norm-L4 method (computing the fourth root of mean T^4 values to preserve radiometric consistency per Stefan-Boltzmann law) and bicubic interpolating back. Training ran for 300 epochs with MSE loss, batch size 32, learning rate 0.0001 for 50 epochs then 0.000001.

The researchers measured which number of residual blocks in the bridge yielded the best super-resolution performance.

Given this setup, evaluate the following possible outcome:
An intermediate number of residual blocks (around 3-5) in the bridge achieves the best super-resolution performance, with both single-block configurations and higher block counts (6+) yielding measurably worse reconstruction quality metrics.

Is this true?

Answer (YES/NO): NO